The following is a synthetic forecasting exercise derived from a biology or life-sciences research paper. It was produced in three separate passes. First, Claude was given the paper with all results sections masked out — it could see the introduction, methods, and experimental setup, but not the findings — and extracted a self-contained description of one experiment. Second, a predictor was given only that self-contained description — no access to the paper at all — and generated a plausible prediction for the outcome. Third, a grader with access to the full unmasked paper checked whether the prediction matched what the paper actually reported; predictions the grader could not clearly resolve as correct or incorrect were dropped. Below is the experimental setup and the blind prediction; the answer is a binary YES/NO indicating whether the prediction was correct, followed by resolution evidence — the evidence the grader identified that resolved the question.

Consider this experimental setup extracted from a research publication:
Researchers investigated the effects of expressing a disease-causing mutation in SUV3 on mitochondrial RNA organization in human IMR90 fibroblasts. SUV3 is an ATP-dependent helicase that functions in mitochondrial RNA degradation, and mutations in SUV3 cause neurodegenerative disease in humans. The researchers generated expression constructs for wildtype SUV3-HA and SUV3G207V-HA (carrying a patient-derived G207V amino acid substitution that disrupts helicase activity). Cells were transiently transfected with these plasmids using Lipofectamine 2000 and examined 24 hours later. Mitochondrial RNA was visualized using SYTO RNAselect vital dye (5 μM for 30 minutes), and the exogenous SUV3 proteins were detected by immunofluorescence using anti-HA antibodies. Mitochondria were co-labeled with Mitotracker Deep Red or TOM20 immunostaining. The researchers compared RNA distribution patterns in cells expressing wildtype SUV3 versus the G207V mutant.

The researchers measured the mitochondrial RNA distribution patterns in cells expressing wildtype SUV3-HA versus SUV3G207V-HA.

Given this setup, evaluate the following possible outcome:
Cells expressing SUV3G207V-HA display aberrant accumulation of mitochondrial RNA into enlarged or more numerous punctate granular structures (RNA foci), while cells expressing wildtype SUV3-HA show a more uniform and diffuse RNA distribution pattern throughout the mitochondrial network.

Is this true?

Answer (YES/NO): YES